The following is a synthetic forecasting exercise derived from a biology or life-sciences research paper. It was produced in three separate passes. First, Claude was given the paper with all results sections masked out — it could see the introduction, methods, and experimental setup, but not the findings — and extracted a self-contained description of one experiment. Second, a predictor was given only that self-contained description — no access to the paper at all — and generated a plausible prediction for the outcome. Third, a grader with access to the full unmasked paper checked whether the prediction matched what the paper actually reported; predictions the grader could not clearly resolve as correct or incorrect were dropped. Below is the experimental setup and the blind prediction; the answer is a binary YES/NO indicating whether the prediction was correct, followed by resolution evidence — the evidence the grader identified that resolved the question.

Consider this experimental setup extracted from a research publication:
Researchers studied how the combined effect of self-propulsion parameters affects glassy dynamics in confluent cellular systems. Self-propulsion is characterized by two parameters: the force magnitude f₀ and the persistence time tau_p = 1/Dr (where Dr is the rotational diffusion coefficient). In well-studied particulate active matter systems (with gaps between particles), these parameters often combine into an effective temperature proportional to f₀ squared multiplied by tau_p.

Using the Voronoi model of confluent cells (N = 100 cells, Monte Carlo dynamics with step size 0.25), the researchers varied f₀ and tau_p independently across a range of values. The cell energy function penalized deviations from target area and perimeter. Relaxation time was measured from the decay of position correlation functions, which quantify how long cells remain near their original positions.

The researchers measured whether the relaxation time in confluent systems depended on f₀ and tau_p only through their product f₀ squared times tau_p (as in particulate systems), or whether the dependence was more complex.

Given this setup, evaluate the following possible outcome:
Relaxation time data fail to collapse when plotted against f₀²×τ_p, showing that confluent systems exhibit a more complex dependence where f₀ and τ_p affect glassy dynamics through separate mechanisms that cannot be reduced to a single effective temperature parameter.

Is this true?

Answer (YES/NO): YES